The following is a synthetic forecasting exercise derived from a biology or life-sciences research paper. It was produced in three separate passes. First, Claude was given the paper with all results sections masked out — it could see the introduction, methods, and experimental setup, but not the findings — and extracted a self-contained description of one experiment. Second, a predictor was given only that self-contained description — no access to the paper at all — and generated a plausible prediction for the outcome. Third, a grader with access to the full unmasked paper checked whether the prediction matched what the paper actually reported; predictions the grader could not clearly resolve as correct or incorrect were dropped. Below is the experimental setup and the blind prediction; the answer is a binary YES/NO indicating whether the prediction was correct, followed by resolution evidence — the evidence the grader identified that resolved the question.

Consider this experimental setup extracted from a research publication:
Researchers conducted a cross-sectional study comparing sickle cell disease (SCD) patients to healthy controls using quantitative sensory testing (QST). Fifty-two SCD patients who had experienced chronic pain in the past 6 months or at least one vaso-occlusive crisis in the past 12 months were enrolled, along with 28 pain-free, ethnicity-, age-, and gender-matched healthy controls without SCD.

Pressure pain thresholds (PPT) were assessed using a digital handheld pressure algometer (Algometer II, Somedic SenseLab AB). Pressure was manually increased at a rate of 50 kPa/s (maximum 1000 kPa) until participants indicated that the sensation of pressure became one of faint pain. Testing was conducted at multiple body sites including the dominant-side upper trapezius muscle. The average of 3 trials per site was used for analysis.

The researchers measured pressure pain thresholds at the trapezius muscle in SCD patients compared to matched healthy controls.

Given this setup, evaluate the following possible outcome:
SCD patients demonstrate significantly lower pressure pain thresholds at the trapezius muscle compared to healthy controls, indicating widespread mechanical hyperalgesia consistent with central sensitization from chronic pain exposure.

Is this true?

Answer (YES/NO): NO